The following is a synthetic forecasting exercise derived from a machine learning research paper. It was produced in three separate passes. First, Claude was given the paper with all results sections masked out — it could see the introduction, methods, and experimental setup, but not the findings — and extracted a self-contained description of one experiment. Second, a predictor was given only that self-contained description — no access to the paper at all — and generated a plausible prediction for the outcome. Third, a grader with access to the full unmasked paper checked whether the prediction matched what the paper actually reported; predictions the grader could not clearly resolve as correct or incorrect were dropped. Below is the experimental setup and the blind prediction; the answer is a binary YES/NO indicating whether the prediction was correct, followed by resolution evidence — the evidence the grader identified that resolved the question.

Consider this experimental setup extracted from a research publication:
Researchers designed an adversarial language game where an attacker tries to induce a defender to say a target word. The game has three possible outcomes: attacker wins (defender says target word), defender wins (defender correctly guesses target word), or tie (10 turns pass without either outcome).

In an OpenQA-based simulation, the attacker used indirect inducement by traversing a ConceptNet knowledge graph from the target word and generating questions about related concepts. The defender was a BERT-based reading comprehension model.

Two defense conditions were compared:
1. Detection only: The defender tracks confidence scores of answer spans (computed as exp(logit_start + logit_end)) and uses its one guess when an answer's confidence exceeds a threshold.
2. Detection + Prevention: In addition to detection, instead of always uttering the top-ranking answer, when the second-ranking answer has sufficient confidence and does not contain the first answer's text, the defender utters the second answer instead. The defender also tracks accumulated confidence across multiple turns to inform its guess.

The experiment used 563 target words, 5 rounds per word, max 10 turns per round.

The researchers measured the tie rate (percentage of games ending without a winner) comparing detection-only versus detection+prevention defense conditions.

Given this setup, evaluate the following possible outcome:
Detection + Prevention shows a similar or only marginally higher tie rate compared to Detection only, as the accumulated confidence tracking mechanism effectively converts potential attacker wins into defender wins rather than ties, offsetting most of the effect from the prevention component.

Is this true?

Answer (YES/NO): NO